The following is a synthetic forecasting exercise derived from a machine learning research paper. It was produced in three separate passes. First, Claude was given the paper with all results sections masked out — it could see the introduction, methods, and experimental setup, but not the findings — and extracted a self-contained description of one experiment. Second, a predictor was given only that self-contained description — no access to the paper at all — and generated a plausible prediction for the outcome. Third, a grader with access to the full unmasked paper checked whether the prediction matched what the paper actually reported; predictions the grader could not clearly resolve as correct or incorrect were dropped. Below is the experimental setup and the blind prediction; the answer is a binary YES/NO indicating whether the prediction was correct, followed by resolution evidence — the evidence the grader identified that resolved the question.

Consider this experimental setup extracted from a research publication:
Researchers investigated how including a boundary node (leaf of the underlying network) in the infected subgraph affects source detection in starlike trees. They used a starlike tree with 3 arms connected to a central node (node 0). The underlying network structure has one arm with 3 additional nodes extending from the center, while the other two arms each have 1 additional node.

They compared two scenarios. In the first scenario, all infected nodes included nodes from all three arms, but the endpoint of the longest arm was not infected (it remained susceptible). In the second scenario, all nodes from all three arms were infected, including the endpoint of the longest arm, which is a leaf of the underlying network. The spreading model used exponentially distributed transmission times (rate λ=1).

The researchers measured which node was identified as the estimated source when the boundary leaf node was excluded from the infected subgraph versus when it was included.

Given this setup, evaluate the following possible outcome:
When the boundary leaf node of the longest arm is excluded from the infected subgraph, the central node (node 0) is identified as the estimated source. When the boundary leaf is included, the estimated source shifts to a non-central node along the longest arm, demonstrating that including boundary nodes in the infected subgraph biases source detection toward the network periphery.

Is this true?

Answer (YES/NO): NO